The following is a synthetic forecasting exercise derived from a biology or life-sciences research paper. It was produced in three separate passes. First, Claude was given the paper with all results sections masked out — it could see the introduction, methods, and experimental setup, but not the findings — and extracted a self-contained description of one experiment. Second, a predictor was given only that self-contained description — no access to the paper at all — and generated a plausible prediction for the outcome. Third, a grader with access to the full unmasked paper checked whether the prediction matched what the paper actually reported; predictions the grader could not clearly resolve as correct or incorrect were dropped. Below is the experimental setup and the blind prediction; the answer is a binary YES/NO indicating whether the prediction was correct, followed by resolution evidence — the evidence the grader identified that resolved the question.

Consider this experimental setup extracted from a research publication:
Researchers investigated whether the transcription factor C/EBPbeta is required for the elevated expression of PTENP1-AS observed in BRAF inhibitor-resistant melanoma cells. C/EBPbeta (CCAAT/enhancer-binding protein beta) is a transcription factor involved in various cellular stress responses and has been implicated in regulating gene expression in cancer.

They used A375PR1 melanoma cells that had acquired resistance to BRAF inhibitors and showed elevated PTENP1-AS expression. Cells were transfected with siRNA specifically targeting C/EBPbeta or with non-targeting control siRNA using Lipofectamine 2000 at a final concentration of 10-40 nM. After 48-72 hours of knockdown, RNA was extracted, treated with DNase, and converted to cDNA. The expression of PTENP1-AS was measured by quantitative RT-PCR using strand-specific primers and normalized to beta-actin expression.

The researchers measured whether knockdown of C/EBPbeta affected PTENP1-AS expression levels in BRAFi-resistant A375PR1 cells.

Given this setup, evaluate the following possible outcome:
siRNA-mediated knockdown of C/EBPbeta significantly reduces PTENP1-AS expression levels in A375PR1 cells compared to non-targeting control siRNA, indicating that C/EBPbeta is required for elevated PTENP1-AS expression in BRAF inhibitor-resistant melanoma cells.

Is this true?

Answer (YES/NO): YES